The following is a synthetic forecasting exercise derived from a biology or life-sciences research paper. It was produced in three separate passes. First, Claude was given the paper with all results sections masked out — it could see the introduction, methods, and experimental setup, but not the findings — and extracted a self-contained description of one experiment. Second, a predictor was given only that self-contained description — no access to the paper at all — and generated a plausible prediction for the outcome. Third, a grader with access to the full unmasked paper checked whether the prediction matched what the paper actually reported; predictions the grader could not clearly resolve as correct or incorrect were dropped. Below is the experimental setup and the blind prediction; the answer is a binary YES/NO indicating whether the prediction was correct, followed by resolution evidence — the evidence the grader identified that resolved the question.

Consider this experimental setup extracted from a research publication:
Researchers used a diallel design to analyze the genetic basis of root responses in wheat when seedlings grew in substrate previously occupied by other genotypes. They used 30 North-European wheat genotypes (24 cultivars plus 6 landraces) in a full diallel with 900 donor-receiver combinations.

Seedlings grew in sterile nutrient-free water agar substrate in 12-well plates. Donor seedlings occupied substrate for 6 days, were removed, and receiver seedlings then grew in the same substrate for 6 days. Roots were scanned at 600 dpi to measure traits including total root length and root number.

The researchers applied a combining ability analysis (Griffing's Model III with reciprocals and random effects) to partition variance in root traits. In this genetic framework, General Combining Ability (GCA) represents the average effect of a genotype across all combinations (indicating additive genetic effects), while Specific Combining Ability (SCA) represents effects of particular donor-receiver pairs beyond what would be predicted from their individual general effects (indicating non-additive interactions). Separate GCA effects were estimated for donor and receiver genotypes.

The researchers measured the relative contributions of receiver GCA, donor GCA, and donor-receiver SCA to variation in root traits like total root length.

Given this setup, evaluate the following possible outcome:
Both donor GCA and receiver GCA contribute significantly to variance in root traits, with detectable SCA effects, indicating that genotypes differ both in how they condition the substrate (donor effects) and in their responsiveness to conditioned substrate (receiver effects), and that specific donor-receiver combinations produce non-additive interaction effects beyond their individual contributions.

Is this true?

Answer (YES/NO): YES